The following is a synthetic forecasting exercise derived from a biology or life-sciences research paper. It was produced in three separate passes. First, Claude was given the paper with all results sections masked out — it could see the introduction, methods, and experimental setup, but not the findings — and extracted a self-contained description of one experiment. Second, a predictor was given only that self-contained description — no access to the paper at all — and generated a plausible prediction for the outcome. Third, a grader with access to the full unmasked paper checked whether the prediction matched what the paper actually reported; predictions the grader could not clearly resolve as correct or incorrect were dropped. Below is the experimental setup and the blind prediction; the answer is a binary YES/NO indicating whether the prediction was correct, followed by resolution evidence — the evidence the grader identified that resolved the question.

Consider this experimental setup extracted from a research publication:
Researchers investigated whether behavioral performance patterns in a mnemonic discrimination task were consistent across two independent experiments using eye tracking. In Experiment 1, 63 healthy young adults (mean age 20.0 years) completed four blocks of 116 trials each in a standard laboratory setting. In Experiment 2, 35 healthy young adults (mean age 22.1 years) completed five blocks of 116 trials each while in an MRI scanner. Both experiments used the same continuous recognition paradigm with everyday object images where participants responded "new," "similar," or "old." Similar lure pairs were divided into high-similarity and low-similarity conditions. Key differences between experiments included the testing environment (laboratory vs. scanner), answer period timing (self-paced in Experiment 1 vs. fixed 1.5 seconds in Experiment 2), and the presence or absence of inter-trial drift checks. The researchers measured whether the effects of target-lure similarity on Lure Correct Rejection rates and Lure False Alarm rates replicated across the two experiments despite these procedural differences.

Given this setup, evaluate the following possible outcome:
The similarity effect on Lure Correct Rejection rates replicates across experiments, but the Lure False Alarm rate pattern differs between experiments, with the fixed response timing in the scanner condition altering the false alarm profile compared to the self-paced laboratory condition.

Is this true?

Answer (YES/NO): NO